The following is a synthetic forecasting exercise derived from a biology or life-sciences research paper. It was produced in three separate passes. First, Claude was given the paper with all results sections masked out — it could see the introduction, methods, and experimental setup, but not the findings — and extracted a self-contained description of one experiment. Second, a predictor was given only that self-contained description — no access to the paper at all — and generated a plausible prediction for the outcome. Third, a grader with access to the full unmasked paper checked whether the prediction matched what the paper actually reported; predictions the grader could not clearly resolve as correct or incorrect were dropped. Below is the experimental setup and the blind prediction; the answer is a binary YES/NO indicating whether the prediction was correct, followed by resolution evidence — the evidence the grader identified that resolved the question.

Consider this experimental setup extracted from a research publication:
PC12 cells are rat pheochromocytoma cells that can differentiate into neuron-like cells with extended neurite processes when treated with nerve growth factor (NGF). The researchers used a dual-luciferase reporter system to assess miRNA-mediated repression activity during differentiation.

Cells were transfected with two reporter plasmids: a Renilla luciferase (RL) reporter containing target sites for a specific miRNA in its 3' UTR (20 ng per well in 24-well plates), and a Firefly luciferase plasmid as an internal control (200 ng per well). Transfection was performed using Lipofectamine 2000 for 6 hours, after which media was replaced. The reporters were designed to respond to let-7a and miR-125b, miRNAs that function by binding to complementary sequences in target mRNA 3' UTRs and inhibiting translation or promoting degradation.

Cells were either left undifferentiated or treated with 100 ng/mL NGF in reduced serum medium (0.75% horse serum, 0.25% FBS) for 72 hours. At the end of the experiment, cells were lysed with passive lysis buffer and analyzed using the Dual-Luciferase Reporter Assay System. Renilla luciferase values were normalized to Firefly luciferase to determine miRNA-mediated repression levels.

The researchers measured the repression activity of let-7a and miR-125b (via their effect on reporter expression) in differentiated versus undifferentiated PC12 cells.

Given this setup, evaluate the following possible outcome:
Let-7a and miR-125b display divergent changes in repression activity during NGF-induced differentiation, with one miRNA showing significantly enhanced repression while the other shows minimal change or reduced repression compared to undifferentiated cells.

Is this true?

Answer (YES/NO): NO